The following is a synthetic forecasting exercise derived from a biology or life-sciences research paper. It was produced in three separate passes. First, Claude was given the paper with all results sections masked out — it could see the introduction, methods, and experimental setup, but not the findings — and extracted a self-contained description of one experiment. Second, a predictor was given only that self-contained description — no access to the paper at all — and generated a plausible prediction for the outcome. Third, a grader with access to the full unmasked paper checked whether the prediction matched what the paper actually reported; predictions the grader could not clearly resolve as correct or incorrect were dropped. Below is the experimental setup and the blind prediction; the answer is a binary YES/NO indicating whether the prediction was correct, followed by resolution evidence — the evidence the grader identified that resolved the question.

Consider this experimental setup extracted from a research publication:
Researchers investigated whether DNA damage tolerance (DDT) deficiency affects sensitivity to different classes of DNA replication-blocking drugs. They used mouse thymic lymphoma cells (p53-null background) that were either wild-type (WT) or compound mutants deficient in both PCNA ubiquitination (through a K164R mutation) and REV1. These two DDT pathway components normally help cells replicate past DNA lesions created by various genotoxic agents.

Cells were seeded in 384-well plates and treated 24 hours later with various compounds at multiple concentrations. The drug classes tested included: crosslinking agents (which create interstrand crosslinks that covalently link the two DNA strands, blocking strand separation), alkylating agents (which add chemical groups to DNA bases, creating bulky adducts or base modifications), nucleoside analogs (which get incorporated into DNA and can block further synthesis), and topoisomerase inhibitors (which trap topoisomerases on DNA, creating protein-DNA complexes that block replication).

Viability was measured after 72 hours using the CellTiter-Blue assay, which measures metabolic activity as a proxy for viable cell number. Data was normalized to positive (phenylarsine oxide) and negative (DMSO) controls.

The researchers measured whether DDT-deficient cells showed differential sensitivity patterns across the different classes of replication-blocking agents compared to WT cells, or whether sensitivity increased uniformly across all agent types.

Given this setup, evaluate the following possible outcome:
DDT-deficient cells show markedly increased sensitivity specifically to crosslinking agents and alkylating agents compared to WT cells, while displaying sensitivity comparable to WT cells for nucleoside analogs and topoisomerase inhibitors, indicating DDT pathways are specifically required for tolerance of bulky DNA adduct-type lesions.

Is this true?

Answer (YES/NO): NO